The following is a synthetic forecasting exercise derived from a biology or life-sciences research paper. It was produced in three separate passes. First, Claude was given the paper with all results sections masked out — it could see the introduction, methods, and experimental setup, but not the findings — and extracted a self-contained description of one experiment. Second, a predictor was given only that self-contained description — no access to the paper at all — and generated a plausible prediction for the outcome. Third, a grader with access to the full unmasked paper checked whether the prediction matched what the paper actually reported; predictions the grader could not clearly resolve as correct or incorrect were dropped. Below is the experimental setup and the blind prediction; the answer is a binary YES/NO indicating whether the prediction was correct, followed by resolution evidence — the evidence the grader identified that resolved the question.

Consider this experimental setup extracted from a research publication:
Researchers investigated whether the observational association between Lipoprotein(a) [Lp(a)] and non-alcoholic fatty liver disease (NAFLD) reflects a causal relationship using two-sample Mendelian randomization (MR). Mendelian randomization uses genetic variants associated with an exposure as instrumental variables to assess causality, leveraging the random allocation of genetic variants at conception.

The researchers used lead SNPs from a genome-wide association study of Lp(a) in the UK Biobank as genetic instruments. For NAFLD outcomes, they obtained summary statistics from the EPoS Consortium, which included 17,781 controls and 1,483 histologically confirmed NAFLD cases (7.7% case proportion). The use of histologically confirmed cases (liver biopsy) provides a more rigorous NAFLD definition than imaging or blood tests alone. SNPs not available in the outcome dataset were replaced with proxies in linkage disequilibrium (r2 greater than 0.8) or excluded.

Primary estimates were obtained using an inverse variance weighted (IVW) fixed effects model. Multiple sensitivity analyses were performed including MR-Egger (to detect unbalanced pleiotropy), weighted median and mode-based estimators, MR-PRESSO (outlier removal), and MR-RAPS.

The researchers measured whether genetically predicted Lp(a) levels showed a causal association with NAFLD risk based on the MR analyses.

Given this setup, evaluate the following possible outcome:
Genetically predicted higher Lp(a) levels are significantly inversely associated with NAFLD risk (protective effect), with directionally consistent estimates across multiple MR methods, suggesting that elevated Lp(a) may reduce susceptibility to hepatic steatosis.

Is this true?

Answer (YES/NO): NO